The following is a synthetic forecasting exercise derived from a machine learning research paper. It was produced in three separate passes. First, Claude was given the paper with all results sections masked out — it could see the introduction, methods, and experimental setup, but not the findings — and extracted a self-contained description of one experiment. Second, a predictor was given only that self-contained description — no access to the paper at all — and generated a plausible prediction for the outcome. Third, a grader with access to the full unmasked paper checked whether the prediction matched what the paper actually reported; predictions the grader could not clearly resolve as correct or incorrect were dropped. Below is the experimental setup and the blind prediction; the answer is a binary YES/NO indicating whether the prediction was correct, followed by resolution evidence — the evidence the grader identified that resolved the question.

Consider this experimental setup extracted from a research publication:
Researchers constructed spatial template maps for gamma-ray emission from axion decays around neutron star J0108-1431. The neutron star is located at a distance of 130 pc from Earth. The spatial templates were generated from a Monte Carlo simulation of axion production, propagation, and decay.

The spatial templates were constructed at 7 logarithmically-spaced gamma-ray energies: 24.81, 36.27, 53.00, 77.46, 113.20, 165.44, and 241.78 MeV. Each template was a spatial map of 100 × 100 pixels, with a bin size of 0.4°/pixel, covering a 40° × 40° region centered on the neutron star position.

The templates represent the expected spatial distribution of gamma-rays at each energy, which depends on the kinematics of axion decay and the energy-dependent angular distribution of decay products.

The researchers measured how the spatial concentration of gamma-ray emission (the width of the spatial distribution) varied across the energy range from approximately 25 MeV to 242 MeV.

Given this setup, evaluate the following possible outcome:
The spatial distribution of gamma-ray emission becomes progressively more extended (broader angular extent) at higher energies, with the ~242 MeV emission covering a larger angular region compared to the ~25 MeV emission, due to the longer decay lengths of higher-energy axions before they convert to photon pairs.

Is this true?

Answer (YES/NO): NO